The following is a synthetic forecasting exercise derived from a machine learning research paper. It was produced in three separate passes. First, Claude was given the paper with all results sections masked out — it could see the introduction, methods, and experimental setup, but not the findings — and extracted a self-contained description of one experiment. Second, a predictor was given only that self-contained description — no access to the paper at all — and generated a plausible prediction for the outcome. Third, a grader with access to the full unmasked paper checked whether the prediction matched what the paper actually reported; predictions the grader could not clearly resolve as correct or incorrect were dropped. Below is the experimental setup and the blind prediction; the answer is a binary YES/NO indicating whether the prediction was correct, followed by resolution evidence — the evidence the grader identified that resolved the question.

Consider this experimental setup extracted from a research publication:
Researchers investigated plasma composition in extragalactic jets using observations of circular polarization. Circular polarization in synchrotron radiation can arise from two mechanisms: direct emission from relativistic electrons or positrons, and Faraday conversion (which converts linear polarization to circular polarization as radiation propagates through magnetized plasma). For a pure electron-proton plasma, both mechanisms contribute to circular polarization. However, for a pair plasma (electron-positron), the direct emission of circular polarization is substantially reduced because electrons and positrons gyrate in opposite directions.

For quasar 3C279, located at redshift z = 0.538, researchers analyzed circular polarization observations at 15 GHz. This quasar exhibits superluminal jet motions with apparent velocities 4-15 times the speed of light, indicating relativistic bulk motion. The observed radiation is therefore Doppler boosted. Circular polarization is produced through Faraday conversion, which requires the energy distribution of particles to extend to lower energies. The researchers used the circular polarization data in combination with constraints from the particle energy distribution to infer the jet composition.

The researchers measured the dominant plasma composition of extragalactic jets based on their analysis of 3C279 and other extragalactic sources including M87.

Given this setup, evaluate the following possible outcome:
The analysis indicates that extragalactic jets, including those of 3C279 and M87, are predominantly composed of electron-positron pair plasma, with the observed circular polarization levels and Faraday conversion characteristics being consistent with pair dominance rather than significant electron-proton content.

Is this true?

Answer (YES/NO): YES